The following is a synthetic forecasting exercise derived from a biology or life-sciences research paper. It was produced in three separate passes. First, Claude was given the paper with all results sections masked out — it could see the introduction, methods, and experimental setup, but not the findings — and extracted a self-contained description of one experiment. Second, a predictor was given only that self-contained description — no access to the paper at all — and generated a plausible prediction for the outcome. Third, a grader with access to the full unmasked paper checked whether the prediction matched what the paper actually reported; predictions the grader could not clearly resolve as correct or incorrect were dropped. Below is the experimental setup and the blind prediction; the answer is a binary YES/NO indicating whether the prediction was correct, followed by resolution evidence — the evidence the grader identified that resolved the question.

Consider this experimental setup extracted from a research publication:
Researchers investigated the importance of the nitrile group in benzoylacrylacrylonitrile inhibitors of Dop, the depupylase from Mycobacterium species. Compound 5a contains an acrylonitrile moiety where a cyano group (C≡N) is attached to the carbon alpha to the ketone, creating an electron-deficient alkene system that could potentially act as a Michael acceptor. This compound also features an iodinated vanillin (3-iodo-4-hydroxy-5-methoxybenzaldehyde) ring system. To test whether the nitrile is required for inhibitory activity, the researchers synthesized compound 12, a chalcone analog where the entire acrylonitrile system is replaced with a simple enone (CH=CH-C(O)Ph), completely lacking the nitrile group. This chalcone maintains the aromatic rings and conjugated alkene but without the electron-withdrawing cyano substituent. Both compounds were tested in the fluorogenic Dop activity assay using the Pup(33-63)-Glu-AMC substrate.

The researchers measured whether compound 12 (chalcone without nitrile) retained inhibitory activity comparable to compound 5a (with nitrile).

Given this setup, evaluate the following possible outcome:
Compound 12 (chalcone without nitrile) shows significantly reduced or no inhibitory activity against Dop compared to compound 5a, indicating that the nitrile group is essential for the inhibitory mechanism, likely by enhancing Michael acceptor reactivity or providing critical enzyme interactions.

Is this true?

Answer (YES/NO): NO